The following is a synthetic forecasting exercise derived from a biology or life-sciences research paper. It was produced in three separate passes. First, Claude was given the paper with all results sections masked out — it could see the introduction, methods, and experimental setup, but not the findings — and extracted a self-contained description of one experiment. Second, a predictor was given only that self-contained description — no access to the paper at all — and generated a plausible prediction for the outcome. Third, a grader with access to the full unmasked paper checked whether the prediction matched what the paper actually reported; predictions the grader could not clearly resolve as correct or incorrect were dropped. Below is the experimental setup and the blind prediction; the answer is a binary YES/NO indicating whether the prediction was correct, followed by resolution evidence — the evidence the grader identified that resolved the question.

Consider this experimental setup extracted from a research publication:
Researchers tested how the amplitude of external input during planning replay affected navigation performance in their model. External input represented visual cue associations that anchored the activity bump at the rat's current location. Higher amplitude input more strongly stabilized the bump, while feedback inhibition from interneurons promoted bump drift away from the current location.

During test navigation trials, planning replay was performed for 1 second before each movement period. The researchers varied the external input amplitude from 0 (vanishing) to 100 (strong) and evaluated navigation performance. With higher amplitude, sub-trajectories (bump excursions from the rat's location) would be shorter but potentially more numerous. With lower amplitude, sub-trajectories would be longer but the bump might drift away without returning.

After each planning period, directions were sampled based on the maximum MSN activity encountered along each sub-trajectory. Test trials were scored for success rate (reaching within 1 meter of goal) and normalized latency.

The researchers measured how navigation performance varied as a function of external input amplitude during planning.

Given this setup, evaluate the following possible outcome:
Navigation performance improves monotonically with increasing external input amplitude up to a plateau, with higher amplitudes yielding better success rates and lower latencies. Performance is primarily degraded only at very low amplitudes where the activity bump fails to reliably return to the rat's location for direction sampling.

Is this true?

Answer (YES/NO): NO